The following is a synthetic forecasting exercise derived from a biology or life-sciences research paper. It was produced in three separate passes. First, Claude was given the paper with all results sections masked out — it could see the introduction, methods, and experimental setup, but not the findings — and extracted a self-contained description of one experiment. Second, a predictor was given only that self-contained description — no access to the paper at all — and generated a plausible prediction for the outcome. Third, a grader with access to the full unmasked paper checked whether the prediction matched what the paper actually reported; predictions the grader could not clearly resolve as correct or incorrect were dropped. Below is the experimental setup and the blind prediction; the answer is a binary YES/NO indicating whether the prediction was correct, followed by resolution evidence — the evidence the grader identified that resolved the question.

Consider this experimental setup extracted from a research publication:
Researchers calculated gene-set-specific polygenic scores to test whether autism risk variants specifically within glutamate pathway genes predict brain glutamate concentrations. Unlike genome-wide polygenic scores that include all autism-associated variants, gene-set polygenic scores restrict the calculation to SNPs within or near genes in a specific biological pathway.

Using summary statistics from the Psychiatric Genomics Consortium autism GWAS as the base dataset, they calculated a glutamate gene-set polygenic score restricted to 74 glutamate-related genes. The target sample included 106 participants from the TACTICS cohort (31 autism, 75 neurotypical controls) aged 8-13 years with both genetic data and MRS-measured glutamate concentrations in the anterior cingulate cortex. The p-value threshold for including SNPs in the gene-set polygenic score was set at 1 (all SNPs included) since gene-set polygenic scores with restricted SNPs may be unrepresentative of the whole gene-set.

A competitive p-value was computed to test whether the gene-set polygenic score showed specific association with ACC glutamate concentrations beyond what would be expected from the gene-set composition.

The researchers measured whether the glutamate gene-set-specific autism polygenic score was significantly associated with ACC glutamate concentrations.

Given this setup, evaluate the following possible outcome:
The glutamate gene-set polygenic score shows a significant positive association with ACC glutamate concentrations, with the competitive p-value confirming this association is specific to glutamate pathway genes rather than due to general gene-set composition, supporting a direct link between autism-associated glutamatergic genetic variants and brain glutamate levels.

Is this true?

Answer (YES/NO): NO